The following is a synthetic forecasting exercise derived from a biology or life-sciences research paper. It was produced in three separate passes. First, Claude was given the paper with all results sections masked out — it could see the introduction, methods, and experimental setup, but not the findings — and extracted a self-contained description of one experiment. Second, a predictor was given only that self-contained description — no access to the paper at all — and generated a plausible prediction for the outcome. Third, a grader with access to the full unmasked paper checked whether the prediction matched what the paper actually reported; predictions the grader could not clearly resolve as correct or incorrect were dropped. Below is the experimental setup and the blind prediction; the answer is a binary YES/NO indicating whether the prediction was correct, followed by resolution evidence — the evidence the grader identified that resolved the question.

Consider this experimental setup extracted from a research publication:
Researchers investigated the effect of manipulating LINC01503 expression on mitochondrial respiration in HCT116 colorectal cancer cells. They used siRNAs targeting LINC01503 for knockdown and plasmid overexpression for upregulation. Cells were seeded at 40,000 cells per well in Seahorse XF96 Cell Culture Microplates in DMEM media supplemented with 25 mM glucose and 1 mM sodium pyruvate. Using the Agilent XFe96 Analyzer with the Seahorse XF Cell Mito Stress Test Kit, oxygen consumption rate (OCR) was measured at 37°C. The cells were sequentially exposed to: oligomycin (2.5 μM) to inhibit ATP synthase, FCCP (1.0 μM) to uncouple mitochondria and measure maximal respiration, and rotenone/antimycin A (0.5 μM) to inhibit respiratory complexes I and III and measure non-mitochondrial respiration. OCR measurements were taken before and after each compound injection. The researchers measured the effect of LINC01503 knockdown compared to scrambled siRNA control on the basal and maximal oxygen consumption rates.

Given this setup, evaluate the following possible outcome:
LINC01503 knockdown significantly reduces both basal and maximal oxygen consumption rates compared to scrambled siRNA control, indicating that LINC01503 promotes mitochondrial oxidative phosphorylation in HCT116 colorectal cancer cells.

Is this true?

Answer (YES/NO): YES